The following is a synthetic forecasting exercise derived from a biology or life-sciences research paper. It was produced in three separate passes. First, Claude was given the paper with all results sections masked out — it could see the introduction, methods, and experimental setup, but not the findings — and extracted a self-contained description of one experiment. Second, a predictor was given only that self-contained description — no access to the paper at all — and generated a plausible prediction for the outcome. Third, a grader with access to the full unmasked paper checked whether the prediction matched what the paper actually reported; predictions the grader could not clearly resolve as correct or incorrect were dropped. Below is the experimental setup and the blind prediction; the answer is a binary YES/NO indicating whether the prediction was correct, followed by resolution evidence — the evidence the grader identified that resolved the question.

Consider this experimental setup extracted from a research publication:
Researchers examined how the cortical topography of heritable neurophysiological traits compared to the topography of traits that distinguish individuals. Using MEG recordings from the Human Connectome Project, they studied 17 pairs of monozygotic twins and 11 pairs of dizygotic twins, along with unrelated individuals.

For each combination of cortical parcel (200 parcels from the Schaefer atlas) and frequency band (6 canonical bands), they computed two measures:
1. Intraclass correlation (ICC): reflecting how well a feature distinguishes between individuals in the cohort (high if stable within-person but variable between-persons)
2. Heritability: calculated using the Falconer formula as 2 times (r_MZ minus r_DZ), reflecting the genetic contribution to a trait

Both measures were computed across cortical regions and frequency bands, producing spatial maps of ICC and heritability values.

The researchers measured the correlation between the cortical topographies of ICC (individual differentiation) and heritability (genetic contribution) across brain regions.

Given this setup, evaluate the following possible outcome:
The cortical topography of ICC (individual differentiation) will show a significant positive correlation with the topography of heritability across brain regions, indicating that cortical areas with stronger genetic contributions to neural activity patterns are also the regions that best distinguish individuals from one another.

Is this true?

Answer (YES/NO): YES